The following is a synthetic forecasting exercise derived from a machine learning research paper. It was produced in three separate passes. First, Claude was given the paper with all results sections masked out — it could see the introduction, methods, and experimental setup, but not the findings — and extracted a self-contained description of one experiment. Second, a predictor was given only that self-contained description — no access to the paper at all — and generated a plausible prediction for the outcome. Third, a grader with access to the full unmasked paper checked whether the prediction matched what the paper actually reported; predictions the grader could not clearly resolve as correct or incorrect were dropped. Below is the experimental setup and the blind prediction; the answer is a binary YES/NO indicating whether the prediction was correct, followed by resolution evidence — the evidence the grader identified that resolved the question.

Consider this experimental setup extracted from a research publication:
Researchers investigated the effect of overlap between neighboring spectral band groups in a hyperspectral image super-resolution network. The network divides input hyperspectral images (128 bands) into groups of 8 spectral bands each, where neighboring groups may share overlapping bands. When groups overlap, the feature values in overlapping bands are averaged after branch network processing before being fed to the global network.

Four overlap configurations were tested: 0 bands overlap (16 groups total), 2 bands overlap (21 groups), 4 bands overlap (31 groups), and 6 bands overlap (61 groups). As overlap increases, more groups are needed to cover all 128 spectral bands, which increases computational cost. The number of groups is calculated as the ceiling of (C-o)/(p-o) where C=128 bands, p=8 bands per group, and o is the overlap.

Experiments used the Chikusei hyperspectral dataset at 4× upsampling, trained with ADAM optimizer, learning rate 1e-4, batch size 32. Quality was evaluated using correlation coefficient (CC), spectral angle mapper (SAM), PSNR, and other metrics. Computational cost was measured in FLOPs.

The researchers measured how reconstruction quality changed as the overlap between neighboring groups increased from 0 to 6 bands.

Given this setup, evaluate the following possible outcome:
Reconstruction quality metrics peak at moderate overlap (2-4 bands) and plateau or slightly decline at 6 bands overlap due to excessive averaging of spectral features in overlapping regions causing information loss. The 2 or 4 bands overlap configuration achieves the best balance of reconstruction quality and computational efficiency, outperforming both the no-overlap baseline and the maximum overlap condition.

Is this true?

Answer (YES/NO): NO